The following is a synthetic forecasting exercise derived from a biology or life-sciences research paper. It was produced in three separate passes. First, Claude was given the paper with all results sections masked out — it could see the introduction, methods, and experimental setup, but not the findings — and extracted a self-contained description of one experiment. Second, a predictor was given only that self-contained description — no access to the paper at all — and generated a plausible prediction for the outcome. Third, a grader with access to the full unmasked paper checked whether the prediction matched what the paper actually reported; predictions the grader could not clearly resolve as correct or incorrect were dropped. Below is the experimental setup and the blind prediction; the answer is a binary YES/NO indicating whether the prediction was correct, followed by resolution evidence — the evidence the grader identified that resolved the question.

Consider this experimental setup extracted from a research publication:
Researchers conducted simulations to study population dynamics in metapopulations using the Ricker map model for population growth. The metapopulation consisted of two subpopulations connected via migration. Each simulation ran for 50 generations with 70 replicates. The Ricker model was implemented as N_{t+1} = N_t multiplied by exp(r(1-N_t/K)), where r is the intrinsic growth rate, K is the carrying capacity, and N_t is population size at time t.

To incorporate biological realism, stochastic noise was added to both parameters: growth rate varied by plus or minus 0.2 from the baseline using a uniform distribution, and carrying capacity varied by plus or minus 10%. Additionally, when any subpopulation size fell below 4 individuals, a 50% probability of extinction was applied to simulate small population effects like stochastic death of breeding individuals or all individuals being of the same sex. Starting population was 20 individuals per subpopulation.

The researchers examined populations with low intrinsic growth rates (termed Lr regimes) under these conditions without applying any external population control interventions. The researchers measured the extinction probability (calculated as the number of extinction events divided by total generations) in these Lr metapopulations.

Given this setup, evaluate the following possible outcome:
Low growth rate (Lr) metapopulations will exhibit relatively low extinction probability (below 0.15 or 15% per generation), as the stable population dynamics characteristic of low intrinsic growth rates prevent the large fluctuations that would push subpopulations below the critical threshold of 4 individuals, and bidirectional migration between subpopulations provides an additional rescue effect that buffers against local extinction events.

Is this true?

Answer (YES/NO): YES